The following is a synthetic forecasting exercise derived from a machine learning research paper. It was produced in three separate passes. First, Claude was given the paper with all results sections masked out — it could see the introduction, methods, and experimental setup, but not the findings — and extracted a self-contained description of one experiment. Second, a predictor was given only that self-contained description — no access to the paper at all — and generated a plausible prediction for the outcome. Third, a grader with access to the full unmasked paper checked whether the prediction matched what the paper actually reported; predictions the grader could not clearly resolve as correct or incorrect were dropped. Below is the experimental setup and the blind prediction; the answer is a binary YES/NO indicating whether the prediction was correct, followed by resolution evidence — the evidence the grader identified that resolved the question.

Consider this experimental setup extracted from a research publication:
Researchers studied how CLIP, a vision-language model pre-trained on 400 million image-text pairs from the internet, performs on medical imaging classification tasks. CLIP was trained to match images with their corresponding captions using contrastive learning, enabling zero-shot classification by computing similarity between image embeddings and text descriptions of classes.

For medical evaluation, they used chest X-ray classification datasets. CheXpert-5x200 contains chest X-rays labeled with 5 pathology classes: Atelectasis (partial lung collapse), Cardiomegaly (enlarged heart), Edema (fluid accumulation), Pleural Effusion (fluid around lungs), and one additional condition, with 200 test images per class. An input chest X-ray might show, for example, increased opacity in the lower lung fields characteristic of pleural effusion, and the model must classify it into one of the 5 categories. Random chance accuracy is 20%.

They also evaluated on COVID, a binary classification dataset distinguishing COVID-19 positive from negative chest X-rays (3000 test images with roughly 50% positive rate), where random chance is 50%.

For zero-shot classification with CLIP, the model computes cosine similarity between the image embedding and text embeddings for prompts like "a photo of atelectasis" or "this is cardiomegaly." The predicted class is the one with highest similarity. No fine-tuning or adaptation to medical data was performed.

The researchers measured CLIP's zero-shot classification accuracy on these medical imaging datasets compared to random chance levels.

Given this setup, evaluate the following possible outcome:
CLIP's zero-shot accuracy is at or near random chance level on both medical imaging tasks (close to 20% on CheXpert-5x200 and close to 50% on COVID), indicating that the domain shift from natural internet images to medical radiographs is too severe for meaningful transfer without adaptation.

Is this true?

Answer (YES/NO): YES